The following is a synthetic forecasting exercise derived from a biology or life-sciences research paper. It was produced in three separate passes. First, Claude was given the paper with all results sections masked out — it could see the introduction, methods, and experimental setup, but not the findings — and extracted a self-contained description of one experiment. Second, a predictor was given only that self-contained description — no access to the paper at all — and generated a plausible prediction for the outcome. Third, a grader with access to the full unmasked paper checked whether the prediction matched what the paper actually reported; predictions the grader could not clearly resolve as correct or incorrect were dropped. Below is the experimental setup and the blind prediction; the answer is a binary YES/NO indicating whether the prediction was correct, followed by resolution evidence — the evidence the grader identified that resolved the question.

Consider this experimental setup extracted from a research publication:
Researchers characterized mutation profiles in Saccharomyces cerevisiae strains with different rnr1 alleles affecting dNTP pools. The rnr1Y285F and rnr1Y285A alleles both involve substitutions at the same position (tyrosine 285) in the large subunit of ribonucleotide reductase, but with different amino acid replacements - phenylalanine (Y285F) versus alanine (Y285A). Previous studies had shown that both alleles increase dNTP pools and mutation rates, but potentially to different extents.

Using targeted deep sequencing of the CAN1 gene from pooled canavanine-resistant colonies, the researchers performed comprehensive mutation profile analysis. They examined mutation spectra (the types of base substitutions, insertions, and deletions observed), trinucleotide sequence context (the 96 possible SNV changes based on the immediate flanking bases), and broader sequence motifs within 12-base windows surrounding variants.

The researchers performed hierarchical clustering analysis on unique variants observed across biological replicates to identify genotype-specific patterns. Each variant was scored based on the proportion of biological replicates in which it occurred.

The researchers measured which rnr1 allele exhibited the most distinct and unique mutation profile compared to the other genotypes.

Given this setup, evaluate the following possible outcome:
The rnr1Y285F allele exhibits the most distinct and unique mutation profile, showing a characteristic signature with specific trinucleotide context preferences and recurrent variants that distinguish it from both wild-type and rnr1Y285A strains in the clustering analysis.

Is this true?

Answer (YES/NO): NO